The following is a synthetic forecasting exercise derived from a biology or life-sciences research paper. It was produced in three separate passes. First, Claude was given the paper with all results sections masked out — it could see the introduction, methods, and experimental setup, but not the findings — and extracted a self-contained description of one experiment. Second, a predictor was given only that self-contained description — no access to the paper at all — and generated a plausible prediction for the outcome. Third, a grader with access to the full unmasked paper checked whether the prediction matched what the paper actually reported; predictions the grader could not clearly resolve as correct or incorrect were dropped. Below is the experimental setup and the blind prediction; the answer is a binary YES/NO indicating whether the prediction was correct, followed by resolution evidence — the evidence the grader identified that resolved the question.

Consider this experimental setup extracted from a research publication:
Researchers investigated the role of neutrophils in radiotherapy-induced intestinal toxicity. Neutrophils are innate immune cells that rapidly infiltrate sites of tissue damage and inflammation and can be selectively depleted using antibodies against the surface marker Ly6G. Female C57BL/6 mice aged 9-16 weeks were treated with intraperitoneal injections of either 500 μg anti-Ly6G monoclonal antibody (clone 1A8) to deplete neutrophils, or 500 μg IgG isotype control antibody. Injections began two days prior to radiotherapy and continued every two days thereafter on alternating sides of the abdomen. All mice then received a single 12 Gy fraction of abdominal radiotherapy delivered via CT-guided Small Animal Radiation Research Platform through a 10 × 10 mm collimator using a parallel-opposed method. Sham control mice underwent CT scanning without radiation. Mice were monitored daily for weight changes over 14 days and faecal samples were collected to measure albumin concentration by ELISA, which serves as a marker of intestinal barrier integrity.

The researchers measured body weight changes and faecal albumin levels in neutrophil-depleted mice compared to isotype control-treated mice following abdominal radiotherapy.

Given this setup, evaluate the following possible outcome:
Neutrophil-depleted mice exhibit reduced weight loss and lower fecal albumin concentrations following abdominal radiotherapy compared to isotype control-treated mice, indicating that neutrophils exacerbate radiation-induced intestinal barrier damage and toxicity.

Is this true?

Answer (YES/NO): NO